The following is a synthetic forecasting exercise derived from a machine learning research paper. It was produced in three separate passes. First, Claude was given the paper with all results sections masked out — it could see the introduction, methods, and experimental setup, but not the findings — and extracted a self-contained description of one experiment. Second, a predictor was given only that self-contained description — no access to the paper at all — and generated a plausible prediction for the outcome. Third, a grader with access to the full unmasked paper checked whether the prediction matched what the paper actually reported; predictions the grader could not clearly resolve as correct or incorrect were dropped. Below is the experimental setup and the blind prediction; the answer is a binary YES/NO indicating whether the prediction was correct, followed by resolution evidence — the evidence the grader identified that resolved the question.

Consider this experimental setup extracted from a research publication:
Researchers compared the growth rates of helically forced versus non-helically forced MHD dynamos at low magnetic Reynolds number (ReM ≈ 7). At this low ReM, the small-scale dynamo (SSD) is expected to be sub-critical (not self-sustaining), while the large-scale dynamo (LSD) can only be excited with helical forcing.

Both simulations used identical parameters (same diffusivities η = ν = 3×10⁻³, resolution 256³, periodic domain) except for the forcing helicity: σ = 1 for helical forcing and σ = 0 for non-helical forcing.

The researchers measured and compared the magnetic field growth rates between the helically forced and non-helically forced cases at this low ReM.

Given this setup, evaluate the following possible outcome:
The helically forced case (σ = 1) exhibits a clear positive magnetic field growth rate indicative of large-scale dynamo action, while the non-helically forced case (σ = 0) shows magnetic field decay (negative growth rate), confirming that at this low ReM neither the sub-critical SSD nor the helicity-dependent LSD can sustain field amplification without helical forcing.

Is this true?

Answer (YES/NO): YES